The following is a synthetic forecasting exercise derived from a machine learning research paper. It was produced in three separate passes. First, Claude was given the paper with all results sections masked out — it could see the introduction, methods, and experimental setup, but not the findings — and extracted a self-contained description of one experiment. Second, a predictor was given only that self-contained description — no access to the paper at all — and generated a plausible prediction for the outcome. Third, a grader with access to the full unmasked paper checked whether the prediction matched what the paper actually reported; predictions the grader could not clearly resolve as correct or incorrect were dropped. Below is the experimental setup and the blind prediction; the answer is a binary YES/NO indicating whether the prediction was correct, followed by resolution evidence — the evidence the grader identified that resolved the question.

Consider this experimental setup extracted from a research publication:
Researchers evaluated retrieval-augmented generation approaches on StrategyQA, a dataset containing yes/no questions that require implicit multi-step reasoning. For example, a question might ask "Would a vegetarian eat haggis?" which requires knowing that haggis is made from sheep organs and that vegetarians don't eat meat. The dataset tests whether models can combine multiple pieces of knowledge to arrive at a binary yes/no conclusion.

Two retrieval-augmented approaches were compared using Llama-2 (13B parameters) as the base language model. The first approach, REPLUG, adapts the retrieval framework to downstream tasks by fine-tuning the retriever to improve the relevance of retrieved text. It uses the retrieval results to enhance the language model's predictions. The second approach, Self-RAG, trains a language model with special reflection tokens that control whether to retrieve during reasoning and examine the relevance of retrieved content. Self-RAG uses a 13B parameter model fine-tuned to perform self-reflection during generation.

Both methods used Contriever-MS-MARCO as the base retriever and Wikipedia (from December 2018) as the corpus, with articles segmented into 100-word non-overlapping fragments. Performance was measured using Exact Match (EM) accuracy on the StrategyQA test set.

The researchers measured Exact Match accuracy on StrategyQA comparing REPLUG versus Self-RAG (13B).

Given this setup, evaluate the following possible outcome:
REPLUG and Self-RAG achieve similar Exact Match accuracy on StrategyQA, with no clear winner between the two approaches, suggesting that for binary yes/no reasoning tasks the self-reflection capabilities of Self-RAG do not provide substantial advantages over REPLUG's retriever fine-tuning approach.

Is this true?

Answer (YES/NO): NO